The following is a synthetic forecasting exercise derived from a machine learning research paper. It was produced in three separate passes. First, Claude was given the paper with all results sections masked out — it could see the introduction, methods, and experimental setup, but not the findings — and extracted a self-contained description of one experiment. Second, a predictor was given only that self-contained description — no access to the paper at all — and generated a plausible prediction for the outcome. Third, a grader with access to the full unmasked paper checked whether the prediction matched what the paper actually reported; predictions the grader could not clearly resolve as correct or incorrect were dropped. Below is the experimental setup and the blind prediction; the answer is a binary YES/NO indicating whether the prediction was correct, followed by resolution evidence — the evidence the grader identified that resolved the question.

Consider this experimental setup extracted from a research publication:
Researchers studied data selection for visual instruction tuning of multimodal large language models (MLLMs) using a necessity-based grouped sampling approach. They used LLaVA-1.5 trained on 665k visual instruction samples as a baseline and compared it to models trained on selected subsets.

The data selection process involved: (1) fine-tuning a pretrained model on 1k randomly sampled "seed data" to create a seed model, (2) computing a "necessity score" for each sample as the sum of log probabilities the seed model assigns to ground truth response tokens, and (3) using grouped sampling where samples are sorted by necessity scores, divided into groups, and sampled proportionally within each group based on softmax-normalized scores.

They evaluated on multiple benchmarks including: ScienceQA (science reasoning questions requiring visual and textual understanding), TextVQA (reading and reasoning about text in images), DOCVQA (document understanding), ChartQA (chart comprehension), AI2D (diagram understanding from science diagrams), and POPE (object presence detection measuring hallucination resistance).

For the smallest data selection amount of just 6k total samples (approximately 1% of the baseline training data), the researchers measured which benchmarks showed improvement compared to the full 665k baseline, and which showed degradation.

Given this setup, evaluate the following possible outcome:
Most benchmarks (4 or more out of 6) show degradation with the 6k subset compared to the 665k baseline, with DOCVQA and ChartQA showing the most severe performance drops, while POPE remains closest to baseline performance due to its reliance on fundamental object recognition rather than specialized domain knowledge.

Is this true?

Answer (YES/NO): NO